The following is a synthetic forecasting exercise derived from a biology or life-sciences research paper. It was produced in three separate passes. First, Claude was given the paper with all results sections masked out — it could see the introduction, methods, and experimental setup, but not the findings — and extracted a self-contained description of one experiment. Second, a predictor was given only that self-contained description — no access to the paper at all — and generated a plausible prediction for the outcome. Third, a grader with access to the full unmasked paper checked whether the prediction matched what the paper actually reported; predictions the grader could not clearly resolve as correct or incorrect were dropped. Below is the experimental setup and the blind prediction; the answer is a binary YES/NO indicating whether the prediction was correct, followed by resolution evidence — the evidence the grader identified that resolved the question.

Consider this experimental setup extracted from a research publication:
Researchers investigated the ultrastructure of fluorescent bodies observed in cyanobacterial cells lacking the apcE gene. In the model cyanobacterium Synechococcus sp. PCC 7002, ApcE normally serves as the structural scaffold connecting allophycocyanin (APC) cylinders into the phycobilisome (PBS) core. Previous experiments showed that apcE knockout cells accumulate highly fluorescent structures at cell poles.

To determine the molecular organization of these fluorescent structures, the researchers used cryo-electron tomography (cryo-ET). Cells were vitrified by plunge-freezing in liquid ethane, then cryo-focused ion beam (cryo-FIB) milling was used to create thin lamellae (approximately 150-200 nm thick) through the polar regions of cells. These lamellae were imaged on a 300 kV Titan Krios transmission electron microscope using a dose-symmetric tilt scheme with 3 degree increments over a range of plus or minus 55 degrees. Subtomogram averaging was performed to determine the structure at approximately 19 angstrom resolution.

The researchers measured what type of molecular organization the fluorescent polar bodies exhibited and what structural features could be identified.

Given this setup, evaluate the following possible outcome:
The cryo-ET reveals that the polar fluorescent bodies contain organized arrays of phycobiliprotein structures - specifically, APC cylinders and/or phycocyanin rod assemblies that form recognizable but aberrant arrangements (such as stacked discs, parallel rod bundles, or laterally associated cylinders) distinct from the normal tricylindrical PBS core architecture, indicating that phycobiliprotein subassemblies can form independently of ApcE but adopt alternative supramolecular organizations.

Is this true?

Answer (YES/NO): YES